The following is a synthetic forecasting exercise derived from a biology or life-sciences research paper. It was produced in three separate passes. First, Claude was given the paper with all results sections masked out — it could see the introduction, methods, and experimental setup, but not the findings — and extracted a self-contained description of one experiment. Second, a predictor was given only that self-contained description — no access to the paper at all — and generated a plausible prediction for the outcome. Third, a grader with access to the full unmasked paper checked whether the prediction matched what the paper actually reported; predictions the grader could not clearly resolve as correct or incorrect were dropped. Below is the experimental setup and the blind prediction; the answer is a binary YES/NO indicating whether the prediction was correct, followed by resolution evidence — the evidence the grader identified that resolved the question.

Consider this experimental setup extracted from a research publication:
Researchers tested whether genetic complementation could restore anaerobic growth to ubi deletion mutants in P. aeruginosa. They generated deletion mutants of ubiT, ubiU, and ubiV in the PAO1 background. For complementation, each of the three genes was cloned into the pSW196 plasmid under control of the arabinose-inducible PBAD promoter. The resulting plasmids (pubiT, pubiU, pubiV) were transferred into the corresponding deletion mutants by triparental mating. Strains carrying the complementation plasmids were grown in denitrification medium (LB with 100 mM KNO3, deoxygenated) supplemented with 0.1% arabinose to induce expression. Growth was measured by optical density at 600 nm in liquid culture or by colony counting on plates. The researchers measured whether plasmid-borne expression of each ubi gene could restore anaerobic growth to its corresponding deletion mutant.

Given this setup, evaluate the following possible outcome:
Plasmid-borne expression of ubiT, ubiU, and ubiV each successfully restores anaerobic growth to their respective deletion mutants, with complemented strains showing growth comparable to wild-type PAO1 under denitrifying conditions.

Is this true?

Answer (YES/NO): YES